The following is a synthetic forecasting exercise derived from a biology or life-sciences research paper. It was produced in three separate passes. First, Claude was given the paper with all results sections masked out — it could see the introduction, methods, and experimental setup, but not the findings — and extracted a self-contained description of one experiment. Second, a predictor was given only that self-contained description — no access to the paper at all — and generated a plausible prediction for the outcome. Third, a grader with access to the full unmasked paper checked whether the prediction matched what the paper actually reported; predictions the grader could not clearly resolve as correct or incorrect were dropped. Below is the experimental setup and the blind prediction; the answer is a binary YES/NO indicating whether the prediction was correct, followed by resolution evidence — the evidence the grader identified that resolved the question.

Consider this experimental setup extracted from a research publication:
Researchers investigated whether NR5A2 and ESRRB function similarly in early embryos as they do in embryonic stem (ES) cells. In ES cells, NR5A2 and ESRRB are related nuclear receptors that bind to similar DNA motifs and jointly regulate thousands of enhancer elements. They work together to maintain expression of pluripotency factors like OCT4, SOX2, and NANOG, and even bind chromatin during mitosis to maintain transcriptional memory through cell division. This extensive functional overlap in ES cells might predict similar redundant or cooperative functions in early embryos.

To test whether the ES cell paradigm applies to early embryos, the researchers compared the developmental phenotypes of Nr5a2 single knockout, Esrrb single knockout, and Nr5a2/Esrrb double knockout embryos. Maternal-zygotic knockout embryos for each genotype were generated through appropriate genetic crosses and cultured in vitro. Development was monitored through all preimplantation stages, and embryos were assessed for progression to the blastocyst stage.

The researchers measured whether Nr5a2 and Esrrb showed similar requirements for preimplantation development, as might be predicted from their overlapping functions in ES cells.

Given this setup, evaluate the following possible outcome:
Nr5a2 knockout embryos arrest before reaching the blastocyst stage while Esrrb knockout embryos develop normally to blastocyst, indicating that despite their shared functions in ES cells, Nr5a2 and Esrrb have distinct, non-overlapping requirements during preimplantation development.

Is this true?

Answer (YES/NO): YES